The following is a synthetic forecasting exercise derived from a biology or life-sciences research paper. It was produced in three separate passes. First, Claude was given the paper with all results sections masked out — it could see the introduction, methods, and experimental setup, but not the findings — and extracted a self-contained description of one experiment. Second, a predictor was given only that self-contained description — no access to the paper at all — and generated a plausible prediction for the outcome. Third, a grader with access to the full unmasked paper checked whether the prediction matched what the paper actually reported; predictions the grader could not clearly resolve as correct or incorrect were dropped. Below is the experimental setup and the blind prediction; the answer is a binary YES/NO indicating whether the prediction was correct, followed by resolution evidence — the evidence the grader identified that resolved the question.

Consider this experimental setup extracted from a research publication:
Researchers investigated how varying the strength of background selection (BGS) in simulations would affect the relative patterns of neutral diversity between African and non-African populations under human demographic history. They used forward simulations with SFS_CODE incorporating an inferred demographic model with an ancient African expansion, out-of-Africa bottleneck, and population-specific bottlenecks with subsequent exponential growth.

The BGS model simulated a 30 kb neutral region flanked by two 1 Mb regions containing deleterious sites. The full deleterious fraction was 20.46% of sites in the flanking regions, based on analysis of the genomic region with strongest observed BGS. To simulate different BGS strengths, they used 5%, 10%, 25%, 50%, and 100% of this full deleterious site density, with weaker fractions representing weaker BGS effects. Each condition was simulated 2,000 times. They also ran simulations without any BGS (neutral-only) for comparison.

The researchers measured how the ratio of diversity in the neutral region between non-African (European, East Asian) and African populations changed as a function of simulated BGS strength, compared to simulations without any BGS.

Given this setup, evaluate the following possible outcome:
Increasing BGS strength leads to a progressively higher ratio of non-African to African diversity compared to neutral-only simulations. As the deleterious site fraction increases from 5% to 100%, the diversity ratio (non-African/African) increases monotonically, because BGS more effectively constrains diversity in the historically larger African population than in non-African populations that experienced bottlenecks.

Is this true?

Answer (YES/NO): NO